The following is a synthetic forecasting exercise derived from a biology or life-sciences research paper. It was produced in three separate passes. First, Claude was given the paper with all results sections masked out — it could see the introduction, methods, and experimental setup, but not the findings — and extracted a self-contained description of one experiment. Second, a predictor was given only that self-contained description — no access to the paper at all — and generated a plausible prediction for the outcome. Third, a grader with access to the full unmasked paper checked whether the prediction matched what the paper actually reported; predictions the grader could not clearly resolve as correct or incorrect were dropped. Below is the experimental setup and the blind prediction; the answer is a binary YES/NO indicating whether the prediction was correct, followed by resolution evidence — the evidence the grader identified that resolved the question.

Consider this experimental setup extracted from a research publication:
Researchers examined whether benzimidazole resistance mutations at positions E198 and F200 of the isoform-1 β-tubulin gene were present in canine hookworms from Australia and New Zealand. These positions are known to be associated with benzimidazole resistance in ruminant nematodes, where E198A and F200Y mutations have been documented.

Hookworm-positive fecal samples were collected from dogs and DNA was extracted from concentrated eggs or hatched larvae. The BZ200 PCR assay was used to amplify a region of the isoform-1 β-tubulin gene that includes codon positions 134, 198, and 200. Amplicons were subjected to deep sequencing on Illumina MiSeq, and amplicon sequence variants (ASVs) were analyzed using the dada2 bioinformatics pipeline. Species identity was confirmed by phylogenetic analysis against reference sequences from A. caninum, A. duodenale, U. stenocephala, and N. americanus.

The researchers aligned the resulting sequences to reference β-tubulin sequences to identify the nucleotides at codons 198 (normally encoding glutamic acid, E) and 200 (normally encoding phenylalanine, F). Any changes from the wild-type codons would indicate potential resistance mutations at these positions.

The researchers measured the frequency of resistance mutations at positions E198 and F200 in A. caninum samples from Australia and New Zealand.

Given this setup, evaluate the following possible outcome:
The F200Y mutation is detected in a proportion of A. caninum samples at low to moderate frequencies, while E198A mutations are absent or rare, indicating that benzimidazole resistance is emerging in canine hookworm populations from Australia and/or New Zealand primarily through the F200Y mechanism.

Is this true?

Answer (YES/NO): NO